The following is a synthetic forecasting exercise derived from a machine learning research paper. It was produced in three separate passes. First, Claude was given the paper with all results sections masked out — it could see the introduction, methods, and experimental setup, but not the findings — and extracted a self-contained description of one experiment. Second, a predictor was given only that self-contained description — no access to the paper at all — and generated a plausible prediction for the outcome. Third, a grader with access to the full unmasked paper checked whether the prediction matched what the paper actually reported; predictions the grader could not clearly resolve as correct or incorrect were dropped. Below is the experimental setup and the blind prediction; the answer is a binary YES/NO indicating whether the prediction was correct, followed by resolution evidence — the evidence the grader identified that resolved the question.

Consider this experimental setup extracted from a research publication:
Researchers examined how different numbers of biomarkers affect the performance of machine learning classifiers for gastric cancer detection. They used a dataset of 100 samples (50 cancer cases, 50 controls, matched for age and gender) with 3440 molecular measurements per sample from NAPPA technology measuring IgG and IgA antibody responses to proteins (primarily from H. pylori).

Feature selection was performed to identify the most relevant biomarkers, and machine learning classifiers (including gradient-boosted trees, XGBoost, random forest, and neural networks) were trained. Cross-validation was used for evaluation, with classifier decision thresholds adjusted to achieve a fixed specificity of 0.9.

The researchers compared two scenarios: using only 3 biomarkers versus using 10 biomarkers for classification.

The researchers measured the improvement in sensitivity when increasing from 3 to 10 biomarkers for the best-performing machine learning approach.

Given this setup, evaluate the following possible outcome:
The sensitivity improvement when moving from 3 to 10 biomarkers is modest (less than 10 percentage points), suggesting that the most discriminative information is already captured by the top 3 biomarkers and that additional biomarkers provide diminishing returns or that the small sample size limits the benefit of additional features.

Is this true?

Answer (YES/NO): NO